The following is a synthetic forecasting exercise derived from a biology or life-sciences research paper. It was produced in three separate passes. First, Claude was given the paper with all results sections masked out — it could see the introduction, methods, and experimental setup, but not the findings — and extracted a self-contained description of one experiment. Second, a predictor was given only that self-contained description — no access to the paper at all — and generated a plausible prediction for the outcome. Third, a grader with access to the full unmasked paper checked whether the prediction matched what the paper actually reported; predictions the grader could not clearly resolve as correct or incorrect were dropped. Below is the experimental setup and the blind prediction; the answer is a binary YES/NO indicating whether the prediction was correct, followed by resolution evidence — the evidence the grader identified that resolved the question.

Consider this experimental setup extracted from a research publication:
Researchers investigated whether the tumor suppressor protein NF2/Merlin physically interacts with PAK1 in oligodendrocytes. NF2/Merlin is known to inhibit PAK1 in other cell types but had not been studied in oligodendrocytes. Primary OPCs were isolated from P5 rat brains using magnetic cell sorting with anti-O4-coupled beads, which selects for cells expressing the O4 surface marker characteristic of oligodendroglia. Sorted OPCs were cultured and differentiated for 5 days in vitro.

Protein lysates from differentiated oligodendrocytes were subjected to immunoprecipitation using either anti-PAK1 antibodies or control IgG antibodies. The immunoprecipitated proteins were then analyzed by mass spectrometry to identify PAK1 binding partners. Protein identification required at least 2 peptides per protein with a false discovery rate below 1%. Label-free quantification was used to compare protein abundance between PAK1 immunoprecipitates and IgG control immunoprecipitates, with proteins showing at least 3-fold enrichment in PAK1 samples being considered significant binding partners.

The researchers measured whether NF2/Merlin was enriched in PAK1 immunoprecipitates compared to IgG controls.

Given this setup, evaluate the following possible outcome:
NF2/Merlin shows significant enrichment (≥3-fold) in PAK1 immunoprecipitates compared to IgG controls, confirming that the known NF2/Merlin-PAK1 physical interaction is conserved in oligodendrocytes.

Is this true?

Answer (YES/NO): YES